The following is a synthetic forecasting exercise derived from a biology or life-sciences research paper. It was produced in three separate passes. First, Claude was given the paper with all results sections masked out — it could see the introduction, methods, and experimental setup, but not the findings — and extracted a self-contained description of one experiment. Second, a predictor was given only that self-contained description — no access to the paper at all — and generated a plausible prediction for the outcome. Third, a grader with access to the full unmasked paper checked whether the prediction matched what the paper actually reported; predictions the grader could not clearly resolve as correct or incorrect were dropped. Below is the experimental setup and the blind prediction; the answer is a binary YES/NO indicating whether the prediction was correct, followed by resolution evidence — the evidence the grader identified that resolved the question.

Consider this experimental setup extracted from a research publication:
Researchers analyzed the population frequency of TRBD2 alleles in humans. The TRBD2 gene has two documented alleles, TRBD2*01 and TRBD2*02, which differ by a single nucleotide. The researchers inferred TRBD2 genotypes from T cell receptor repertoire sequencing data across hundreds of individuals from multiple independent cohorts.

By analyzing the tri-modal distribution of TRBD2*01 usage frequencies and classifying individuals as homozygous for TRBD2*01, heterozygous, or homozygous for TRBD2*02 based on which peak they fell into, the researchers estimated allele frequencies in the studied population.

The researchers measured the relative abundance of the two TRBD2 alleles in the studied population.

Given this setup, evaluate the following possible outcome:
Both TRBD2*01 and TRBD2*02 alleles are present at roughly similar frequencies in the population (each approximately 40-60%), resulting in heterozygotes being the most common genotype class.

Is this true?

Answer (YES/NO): YES